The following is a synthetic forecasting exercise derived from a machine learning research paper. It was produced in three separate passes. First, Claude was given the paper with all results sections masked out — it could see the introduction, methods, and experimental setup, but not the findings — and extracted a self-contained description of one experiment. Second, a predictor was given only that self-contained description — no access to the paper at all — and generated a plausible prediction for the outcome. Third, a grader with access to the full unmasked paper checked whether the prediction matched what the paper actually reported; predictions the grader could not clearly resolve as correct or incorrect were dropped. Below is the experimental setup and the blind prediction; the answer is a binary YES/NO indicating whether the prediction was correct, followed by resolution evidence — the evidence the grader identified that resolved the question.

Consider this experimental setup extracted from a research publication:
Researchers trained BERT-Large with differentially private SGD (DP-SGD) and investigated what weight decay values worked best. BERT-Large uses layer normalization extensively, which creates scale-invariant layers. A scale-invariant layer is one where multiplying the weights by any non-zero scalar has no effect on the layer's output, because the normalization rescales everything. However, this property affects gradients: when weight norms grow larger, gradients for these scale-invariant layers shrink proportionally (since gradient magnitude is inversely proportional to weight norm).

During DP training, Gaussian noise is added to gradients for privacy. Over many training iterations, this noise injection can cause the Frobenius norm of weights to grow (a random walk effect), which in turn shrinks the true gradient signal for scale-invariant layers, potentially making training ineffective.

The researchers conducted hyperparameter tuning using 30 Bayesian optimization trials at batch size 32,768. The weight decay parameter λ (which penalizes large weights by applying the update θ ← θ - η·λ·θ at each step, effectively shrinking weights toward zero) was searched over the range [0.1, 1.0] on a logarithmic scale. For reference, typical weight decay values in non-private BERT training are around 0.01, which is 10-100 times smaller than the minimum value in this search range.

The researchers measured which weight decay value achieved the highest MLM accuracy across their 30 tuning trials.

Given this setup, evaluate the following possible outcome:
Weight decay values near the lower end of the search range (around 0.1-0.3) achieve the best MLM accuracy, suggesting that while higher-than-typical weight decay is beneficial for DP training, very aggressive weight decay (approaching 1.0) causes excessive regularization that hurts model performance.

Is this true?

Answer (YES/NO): NO